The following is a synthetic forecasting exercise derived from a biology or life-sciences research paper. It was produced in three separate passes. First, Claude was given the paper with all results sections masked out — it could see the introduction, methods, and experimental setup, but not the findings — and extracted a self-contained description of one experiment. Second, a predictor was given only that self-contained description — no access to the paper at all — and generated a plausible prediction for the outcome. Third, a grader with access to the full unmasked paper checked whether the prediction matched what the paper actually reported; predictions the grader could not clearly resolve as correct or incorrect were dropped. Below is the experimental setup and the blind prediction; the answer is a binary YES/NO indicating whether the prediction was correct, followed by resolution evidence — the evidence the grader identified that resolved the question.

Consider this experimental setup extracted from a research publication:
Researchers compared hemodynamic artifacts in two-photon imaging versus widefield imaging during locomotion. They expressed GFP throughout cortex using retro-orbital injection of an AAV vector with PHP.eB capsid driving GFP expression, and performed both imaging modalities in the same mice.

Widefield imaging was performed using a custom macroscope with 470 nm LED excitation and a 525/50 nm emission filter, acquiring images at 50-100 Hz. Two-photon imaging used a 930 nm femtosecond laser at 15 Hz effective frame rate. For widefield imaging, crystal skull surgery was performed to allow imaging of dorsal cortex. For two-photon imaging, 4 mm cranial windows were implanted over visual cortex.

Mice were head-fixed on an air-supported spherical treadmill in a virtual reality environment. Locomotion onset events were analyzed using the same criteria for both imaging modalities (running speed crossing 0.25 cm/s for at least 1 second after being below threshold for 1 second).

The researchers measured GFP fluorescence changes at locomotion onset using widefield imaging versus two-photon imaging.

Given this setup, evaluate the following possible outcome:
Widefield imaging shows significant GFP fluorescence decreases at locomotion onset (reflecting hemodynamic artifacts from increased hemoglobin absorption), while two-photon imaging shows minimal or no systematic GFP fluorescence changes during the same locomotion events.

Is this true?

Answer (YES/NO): NO